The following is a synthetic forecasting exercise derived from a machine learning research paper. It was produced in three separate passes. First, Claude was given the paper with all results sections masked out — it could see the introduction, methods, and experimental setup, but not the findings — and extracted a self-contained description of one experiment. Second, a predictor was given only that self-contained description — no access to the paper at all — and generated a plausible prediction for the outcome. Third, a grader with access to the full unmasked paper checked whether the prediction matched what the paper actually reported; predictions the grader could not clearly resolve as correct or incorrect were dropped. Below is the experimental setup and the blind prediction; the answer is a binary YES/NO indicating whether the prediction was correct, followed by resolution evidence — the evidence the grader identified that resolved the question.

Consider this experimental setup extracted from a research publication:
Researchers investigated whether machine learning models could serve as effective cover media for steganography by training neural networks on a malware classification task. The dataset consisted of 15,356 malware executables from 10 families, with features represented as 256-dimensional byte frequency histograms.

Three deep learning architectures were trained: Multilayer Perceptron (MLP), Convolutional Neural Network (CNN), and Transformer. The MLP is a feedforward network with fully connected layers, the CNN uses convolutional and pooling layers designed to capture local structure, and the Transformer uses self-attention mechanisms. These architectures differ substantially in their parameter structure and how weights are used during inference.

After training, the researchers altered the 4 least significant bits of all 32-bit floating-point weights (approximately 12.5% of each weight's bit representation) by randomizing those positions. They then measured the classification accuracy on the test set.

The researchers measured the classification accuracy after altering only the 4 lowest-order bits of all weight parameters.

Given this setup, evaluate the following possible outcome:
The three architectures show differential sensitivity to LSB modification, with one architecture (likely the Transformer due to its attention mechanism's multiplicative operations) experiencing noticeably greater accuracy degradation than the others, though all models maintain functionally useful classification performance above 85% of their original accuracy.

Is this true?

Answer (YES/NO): NO